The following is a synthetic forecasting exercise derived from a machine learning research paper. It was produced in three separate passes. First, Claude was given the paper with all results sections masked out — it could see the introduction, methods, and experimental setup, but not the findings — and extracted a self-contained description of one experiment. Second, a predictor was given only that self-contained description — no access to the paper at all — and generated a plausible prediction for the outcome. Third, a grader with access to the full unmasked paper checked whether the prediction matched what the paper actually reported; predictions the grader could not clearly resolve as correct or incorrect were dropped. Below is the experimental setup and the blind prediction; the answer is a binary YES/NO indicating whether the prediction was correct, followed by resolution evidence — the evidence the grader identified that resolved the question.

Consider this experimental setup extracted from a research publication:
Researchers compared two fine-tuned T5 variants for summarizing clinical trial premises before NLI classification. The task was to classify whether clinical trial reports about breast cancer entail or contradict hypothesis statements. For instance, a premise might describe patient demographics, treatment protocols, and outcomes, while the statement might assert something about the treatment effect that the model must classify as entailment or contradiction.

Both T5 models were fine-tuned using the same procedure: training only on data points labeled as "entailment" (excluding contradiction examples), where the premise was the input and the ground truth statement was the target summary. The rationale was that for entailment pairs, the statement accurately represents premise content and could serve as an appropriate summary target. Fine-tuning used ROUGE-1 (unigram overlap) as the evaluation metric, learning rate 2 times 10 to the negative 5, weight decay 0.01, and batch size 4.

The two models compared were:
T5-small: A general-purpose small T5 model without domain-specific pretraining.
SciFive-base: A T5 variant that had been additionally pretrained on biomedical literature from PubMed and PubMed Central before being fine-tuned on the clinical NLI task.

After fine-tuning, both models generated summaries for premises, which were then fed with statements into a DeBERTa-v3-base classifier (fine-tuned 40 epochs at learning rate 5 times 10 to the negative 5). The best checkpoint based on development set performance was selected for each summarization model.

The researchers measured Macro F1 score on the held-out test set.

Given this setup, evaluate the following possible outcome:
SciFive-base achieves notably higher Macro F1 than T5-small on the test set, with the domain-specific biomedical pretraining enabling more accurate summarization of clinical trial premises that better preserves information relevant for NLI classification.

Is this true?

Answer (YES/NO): NO